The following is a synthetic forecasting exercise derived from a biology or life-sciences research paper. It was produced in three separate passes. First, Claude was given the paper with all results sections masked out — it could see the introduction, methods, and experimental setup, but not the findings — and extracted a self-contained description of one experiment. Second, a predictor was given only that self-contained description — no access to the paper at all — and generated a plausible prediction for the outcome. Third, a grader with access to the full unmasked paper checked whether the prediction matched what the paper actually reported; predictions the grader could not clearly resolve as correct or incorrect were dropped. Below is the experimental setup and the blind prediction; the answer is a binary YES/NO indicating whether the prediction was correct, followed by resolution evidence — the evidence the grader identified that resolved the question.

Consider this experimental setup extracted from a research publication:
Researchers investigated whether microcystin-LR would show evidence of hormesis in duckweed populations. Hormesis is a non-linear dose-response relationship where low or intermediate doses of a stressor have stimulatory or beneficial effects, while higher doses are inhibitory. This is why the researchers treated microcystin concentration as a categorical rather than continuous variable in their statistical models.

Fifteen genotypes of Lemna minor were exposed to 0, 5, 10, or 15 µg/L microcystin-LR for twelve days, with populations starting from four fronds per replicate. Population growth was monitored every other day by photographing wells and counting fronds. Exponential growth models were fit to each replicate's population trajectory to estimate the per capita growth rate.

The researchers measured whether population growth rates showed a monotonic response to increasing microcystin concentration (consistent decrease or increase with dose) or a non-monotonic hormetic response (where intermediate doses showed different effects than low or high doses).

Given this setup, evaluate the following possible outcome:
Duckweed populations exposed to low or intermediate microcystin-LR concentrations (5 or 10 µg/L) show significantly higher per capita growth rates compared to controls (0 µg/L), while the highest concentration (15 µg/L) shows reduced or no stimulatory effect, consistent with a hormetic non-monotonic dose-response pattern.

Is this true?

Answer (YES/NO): NO